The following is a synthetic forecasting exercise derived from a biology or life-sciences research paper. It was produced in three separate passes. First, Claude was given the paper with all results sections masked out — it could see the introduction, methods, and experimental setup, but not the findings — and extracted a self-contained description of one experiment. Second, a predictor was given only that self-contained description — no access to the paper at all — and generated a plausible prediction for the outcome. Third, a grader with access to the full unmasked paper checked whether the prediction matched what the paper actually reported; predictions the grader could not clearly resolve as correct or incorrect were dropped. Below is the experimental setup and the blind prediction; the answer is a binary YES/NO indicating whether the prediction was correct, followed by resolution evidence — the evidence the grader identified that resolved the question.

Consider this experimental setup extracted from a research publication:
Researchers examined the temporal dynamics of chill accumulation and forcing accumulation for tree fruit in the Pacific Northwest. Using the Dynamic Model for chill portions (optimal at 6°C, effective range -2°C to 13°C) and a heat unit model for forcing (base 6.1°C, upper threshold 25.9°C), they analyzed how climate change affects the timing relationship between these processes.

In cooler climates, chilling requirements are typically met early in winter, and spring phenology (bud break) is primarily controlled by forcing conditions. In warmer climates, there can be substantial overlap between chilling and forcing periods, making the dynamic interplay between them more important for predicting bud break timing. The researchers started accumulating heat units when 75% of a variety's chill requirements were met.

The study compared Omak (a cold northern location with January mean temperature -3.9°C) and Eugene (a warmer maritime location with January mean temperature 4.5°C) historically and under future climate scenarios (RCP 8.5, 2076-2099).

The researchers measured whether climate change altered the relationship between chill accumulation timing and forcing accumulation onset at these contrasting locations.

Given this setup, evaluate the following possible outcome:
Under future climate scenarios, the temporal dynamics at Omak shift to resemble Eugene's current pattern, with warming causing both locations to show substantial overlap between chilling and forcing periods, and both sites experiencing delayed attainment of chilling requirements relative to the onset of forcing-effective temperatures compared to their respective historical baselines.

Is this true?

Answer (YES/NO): NO